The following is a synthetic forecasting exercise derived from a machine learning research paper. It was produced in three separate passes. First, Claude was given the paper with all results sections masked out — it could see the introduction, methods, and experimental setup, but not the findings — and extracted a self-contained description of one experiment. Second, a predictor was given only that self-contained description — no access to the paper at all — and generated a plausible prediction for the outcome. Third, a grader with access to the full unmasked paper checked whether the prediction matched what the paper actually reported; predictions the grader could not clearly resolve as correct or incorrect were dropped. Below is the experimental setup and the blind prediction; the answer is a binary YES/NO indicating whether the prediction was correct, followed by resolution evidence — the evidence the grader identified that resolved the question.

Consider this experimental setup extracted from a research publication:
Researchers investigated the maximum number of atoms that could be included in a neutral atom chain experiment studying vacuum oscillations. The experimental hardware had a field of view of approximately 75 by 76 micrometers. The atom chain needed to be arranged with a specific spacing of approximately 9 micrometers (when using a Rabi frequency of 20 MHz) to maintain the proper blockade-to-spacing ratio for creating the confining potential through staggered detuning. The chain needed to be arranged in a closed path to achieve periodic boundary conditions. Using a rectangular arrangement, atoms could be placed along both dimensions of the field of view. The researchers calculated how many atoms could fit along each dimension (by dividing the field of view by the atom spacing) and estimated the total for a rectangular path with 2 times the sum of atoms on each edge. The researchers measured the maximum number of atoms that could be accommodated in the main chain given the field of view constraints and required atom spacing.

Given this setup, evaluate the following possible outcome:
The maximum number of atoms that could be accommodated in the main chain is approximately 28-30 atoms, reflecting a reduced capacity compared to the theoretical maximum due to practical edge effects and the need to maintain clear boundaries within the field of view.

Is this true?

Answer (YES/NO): NO